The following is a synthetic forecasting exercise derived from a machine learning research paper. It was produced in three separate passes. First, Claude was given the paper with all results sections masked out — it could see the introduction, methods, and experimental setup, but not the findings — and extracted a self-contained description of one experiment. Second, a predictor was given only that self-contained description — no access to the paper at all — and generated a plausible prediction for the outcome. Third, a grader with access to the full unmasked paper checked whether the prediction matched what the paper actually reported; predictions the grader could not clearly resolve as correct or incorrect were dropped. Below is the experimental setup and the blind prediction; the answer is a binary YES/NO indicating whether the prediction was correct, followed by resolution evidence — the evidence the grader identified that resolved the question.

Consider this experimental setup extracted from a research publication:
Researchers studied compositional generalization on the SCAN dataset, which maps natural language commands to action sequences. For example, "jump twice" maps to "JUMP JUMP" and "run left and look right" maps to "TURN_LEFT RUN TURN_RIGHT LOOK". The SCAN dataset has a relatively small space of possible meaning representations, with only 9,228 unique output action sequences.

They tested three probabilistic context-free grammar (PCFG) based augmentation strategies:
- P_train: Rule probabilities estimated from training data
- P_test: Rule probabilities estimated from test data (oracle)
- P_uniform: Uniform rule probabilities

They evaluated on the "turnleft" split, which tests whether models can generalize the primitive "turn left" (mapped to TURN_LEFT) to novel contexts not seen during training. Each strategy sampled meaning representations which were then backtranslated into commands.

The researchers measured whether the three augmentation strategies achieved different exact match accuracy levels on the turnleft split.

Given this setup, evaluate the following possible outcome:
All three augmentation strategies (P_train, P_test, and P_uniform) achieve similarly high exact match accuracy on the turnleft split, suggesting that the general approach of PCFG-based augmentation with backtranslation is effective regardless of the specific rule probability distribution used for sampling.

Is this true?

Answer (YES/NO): YES